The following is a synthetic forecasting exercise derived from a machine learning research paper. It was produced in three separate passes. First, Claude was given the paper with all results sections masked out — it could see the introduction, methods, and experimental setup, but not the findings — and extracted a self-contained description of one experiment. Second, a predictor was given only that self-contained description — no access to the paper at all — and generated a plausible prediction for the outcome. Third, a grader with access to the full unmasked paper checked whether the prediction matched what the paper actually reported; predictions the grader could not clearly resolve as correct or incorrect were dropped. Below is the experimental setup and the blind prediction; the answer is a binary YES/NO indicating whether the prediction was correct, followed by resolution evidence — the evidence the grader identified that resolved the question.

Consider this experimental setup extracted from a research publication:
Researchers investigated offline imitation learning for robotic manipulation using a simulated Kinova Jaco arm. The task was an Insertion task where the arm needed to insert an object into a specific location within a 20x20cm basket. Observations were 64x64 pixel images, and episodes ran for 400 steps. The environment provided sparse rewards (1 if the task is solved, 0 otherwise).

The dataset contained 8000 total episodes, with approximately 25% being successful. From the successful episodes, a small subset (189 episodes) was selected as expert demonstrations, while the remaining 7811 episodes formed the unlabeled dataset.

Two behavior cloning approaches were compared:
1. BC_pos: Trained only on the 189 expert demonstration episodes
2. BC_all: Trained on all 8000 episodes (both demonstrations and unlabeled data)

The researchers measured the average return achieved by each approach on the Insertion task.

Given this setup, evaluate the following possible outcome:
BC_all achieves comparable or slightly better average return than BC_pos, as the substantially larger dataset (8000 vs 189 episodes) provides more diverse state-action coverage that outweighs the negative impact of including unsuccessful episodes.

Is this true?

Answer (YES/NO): YES